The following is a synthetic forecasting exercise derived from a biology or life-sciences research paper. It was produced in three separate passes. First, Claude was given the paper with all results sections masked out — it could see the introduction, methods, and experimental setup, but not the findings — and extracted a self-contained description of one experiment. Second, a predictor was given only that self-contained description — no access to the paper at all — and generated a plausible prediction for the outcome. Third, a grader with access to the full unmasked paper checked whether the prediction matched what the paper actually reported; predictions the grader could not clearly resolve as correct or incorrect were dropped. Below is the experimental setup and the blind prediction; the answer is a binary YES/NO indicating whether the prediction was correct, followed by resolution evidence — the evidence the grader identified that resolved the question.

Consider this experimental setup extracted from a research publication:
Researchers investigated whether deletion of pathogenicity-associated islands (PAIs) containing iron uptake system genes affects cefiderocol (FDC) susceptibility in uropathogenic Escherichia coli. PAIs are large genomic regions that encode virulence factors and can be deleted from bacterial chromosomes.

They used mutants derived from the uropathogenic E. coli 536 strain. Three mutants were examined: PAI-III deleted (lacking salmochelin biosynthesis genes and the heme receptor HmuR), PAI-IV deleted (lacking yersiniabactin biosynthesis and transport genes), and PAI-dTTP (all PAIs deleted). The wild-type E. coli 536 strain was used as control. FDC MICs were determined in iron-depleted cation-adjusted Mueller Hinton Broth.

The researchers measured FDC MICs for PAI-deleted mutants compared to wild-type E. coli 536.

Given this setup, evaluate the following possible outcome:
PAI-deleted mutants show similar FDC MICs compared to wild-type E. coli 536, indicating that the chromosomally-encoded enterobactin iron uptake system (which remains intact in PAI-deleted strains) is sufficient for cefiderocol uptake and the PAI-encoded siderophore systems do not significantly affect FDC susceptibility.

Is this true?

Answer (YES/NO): YES